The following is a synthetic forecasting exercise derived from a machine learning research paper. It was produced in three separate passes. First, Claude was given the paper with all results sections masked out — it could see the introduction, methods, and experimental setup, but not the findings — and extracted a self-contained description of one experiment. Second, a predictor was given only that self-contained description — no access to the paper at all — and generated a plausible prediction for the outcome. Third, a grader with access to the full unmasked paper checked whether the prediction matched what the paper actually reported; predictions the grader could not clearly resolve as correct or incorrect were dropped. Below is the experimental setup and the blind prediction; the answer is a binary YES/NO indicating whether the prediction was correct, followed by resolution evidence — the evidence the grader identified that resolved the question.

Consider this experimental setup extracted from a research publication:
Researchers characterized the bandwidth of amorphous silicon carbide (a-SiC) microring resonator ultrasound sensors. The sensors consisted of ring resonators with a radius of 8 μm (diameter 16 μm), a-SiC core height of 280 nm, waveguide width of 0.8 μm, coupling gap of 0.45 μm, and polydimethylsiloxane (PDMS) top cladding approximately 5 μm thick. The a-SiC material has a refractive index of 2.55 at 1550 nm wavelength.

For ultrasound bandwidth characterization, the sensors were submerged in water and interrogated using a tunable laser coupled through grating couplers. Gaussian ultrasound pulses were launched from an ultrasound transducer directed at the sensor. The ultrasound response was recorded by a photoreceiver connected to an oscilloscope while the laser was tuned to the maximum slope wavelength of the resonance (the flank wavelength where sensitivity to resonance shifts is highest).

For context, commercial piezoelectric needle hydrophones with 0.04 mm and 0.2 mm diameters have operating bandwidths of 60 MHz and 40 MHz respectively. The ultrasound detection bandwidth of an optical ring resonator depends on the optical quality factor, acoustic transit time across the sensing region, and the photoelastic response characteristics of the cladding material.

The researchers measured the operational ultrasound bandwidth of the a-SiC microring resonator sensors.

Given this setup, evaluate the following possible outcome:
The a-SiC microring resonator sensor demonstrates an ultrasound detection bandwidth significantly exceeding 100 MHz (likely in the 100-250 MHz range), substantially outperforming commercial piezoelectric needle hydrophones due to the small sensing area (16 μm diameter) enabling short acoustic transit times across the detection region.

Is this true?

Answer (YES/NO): NO